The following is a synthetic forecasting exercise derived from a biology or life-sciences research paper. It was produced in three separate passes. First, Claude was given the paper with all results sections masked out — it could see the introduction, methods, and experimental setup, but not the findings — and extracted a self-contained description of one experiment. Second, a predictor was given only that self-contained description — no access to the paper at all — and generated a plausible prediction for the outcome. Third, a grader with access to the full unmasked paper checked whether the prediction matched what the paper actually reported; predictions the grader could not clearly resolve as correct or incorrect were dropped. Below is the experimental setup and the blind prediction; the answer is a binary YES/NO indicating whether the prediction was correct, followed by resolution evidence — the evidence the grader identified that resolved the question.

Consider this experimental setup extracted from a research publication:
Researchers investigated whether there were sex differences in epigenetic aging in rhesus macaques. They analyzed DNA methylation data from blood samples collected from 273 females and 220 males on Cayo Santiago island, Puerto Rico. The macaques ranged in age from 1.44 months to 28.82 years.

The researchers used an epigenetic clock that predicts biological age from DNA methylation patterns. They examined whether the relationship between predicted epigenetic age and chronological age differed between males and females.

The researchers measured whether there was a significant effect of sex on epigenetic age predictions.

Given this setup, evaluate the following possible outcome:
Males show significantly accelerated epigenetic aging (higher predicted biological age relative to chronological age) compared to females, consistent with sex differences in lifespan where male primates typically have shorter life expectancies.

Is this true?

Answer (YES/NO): NO